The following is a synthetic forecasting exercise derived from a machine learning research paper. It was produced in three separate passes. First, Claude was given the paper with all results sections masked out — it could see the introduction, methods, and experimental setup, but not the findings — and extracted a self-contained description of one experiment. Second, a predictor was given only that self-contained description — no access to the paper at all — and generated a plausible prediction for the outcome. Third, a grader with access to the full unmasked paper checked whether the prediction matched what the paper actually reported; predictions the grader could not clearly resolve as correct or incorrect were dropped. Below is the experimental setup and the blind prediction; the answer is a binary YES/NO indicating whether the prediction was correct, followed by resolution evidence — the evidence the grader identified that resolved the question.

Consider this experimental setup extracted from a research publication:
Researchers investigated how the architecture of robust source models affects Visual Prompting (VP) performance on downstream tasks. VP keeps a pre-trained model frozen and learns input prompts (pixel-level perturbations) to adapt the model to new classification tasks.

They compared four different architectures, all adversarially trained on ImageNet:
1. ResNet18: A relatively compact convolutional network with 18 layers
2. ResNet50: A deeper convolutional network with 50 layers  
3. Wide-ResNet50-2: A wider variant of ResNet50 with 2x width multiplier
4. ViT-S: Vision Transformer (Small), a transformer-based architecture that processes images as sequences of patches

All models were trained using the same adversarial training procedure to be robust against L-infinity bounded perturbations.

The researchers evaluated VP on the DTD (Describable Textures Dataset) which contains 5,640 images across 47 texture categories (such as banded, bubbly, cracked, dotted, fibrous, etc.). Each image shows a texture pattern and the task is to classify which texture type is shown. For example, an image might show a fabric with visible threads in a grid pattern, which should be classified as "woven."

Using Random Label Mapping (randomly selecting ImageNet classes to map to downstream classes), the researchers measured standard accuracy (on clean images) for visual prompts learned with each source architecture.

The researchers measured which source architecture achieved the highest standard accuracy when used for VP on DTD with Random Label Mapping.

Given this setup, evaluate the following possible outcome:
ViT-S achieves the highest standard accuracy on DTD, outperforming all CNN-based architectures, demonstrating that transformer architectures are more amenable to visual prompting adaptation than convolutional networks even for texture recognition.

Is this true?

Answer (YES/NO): YES